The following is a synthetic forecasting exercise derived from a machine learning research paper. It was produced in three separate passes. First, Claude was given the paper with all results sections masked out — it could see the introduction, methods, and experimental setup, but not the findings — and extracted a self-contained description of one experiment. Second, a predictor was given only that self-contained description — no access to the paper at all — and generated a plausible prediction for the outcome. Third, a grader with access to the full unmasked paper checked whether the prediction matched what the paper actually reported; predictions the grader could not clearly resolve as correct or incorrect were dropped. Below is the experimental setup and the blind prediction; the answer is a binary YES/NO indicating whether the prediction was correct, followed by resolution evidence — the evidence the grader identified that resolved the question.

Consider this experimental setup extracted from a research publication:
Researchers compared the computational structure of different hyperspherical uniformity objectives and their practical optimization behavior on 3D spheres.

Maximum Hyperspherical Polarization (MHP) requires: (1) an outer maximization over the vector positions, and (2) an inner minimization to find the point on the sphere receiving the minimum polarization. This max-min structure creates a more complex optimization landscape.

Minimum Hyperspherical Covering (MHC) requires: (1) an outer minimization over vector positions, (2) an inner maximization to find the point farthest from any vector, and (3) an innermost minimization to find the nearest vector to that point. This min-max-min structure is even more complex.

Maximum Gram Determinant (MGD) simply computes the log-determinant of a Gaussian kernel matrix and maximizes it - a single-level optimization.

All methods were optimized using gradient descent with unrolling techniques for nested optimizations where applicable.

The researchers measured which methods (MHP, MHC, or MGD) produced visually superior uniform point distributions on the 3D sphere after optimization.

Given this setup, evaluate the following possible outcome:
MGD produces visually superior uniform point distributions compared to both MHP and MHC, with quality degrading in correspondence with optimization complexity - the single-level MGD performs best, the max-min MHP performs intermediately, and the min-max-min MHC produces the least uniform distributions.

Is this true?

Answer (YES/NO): NO